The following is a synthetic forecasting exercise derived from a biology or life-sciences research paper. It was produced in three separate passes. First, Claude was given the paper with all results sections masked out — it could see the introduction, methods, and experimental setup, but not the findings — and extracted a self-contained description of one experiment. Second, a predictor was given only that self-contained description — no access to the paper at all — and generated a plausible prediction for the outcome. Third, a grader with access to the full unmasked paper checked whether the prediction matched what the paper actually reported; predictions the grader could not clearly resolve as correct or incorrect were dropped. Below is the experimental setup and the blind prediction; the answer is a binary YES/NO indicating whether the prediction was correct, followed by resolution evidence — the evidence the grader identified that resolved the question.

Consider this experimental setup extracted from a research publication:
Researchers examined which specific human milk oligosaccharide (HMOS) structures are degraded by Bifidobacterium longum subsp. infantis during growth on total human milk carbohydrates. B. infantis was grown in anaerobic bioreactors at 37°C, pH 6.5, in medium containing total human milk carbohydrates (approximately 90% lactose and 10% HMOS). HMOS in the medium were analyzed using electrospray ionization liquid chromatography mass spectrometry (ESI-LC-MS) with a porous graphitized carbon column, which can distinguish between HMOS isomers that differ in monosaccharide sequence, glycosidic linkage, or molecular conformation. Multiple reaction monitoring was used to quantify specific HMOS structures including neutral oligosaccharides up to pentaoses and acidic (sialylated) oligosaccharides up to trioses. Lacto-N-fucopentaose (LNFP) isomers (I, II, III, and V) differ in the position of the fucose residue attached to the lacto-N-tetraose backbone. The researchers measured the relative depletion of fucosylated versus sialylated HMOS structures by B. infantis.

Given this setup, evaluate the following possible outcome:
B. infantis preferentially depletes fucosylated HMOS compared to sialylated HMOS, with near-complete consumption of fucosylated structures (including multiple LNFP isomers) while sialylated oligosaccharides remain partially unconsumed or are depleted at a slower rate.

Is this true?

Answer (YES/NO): NO